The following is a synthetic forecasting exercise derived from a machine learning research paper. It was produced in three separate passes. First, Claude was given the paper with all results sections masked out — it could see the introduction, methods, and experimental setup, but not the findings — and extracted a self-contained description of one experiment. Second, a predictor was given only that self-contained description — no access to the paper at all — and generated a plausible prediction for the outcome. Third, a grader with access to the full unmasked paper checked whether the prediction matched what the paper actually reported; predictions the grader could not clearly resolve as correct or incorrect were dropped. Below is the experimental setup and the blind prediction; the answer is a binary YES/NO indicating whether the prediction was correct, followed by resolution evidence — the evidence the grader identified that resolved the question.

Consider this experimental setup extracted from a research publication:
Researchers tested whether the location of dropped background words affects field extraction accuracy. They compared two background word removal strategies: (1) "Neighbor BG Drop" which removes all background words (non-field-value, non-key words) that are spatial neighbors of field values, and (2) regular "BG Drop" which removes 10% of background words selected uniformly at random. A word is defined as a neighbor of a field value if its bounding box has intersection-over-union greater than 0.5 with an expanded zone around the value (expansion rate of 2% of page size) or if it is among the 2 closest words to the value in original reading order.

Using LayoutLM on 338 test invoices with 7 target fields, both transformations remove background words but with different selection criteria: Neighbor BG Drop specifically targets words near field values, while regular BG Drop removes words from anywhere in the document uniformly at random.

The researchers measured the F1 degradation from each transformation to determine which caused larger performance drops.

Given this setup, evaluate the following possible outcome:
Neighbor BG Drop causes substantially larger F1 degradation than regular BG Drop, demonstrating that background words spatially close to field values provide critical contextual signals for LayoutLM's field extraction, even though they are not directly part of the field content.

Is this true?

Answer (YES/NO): YES